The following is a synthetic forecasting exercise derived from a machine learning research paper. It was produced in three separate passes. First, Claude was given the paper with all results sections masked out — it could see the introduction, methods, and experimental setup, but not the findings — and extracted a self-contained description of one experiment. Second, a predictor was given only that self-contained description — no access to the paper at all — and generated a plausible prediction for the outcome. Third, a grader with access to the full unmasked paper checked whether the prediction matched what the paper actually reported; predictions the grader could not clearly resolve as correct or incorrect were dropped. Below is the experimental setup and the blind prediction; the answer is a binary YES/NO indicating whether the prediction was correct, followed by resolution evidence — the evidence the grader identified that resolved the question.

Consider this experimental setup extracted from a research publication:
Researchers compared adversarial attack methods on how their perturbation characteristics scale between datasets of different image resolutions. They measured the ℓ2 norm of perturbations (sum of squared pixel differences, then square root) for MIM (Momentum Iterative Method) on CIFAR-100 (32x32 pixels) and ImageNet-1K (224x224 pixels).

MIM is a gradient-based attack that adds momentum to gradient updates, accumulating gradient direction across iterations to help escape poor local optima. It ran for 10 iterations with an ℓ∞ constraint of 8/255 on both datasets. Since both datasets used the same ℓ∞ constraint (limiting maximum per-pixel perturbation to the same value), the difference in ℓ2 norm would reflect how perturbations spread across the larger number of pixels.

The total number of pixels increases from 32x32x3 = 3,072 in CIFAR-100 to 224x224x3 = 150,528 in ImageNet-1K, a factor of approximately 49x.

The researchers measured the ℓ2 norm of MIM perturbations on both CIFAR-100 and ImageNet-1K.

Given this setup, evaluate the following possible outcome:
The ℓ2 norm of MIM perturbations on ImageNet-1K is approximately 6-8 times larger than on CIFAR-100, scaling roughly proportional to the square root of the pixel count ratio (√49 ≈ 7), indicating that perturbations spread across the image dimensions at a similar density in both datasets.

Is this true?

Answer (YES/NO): NO